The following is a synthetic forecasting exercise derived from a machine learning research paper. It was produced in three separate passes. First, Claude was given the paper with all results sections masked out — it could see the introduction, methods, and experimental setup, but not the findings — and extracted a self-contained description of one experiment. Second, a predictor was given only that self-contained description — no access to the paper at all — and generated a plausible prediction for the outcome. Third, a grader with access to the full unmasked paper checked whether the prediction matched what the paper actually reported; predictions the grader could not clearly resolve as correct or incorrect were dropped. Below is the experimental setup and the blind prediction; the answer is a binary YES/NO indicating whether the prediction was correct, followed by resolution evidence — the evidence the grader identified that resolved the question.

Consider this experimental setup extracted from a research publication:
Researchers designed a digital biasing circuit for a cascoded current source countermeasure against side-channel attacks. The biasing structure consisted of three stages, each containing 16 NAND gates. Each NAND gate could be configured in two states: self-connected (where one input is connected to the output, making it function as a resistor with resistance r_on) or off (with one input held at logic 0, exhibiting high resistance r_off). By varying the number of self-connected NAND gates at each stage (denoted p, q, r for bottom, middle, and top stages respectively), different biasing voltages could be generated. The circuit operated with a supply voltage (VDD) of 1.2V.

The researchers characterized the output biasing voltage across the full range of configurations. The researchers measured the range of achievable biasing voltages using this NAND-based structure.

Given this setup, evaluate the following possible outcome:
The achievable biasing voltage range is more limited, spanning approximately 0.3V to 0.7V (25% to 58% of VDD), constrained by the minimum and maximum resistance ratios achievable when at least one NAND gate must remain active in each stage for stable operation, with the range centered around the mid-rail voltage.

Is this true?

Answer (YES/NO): NO